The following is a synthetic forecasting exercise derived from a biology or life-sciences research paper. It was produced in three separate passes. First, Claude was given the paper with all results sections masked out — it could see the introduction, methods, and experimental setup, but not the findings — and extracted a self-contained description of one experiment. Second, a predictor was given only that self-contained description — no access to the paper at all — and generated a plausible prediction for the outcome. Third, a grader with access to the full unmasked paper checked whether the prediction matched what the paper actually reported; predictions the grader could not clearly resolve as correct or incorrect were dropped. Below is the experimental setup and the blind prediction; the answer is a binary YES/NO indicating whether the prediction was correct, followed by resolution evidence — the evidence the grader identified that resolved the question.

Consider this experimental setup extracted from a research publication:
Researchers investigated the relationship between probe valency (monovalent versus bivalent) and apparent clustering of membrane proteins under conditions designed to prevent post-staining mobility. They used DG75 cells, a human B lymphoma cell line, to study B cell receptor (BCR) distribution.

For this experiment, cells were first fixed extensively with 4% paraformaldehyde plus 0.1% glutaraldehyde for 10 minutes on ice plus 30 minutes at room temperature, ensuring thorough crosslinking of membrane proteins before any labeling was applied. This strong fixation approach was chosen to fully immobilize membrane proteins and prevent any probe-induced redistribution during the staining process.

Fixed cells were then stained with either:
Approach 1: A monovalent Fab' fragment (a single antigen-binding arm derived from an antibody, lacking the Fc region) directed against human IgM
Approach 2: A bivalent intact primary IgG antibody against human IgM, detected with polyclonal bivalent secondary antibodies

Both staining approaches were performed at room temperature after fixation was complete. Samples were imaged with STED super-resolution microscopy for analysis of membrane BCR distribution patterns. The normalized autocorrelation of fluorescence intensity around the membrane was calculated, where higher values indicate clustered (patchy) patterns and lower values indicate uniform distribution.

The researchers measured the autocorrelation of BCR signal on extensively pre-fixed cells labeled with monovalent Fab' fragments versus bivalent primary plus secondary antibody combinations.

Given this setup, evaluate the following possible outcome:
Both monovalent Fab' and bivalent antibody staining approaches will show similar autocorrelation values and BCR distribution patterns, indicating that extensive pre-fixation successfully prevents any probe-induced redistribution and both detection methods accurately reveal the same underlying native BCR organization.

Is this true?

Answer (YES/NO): YES